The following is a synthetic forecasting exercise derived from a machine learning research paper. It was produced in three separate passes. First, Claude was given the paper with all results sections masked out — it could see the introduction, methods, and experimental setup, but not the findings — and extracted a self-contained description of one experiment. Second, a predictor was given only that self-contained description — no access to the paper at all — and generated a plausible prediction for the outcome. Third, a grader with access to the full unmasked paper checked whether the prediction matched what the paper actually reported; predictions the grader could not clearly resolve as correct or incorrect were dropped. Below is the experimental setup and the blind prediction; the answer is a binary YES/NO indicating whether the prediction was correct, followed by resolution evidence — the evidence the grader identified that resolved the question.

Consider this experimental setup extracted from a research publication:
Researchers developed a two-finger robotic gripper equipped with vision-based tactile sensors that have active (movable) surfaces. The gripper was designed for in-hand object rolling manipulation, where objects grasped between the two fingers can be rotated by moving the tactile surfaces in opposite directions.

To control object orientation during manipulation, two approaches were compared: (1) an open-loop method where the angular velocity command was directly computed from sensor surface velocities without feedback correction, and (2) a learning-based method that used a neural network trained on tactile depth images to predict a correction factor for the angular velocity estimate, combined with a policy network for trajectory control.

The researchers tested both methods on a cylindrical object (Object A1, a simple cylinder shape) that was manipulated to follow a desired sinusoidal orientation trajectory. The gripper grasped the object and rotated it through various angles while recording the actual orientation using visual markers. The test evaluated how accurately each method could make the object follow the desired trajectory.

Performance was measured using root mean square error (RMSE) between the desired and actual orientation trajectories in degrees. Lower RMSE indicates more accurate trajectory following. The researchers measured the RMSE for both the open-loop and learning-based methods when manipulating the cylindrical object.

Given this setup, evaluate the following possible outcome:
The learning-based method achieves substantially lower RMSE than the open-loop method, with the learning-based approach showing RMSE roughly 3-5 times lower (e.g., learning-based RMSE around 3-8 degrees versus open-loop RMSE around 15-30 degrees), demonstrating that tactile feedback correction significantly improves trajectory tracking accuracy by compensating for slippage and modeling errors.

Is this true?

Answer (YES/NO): NO